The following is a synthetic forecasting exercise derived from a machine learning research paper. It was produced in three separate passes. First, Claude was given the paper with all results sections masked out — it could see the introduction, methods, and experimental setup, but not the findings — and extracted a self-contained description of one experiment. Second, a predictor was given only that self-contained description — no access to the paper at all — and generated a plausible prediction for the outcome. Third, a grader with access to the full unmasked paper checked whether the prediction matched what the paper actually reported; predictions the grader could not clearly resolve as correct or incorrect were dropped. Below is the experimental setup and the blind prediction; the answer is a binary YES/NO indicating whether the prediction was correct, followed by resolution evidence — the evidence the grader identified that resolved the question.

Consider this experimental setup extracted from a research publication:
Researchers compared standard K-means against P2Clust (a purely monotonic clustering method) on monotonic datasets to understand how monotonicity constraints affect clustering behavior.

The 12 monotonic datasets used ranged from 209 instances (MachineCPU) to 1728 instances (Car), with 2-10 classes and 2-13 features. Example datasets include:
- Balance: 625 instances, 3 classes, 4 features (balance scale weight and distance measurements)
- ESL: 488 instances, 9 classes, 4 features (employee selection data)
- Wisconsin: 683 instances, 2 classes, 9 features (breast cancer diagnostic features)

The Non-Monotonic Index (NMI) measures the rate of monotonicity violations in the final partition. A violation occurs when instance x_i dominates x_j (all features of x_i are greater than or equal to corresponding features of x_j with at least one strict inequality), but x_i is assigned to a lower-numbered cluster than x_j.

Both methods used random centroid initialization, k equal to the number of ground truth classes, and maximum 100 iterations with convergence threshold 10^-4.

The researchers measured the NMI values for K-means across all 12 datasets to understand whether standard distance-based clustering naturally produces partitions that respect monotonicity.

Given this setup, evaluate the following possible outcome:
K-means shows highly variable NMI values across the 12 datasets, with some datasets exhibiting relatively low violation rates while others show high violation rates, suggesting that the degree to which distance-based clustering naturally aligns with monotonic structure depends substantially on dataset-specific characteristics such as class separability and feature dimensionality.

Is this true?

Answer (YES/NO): YES